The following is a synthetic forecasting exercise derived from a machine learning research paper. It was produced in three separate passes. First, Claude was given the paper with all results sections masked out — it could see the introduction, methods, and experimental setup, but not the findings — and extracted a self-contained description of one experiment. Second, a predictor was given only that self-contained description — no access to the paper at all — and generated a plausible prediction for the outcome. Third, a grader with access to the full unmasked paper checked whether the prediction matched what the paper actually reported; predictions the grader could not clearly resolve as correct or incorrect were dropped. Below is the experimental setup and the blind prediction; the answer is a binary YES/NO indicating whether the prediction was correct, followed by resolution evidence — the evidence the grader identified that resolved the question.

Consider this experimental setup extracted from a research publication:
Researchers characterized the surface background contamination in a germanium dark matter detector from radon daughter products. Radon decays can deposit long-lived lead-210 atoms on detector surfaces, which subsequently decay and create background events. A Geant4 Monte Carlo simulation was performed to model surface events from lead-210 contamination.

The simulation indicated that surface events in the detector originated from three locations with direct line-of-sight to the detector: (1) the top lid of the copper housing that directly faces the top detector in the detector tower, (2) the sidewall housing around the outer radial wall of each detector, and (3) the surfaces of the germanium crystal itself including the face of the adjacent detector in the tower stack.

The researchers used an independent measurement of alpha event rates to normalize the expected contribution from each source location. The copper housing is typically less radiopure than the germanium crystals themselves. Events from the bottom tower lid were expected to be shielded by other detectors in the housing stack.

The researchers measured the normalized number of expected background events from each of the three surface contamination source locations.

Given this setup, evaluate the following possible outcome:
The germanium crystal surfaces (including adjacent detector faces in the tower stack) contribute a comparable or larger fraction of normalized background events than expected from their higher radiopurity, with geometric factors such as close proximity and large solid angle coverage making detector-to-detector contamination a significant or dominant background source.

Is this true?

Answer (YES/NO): NO